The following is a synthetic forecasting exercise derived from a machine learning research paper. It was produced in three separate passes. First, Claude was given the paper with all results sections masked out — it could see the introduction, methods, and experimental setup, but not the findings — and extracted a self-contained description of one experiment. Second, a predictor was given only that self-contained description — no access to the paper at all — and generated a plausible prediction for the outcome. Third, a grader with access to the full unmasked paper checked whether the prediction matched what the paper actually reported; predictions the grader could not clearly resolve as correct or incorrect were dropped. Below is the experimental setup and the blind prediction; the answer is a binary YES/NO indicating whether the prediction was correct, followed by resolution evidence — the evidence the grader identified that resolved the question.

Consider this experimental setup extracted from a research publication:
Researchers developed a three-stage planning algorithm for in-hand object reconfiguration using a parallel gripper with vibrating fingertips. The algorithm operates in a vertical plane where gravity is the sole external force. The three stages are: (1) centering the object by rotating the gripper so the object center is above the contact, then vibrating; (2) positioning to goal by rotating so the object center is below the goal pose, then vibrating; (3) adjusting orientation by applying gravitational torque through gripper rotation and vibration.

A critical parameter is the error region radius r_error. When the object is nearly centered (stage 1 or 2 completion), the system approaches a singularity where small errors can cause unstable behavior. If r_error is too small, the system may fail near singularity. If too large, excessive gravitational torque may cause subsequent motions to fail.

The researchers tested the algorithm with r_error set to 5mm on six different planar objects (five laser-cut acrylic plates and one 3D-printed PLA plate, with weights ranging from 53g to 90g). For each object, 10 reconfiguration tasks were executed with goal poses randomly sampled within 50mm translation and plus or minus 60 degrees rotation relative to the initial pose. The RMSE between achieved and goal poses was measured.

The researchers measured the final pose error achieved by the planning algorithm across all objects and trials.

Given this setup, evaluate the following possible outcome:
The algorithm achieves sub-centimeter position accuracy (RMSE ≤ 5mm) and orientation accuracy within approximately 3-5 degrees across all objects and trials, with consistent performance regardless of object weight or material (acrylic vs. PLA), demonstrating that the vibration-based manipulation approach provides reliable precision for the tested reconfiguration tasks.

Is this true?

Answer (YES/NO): NO